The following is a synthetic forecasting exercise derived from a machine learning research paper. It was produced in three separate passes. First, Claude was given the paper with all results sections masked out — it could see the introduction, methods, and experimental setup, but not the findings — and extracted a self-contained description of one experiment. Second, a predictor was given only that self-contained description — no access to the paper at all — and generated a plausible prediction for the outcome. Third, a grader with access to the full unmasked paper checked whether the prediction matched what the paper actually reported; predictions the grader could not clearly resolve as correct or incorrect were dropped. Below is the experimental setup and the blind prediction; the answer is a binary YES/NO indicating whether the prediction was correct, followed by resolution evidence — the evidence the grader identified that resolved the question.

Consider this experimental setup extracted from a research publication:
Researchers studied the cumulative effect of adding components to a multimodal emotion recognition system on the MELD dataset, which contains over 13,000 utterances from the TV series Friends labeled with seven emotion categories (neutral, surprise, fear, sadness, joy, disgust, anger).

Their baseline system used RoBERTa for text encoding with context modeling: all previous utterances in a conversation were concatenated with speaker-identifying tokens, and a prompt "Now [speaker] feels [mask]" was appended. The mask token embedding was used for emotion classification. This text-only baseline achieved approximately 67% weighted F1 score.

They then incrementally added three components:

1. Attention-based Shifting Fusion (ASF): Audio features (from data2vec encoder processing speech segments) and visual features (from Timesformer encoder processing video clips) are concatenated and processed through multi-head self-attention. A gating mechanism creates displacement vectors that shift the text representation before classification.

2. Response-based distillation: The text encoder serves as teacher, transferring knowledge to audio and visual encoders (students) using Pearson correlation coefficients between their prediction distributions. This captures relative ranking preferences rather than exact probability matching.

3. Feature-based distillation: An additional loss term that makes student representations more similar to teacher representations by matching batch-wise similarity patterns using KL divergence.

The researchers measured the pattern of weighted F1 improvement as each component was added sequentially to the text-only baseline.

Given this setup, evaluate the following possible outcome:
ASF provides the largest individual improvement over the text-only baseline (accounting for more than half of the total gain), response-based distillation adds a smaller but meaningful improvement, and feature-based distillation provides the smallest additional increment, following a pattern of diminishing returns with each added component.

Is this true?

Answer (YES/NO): NO